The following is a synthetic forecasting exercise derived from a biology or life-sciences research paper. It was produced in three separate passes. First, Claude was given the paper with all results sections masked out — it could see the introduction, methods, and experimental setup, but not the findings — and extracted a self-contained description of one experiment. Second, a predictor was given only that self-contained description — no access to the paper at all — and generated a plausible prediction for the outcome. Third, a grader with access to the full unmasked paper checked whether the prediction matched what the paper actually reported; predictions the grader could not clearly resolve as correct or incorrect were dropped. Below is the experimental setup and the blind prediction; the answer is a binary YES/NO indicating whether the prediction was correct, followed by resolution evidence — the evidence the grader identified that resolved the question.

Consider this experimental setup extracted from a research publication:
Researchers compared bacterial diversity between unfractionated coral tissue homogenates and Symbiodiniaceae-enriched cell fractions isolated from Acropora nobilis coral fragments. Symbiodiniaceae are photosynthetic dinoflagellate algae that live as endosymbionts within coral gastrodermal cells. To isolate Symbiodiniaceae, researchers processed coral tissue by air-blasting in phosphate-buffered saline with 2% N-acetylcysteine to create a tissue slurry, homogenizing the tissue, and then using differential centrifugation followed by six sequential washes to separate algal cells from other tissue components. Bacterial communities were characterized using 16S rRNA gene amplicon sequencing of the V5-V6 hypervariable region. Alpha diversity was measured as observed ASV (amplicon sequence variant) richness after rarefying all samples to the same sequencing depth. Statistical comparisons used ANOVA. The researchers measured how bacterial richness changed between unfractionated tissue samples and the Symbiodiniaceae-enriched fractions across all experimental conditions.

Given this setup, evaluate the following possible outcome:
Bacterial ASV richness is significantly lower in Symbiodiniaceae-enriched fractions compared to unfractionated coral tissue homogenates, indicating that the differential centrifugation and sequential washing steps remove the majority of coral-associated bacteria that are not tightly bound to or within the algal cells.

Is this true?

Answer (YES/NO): YES